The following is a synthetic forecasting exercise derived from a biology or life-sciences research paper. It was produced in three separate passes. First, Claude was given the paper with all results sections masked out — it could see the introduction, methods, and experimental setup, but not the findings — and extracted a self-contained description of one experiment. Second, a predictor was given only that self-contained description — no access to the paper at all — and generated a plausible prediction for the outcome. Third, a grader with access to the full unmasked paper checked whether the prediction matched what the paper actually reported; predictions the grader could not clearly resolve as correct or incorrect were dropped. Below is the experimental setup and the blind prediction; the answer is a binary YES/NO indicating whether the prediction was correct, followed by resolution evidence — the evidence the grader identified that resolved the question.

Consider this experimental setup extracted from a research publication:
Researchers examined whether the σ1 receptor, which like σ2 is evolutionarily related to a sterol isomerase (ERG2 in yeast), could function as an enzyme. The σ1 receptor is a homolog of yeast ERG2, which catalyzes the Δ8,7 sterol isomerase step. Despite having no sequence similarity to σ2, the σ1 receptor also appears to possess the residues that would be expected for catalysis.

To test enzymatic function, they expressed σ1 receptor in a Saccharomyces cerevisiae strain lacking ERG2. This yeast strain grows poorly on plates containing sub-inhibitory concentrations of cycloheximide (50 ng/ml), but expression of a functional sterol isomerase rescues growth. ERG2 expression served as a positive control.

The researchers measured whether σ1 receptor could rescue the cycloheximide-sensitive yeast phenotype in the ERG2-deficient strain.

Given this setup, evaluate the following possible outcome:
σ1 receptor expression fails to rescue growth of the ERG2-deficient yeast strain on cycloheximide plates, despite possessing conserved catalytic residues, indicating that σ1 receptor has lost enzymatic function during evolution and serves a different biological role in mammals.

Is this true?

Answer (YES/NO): YES